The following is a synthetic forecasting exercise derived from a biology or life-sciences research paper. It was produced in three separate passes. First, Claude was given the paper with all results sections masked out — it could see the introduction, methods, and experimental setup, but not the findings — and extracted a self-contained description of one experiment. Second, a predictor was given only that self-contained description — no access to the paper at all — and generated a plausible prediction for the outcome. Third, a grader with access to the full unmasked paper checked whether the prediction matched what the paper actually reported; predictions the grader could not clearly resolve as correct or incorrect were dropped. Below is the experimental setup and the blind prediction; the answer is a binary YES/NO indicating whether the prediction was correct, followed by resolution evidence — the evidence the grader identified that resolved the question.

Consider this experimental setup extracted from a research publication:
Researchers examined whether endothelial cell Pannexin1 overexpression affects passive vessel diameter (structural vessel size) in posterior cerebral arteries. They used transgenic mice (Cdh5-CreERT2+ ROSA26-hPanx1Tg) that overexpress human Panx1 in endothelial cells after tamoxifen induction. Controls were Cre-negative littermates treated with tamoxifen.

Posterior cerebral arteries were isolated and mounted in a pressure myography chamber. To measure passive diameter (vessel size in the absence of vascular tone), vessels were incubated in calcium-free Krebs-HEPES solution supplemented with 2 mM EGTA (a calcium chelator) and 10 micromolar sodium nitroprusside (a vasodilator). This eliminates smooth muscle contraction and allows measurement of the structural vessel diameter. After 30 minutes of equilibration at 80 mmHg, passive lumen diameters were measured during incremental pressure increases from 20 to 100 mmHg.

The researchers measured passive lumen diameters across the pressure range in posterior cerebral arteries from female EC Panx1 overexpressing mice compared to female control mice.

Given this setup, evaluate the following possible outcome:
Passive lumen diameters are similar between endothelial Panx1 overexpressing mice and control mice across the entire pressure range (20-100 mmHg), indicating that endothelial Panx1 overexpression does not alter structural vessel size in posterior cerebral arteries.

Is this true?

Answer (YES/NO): YES